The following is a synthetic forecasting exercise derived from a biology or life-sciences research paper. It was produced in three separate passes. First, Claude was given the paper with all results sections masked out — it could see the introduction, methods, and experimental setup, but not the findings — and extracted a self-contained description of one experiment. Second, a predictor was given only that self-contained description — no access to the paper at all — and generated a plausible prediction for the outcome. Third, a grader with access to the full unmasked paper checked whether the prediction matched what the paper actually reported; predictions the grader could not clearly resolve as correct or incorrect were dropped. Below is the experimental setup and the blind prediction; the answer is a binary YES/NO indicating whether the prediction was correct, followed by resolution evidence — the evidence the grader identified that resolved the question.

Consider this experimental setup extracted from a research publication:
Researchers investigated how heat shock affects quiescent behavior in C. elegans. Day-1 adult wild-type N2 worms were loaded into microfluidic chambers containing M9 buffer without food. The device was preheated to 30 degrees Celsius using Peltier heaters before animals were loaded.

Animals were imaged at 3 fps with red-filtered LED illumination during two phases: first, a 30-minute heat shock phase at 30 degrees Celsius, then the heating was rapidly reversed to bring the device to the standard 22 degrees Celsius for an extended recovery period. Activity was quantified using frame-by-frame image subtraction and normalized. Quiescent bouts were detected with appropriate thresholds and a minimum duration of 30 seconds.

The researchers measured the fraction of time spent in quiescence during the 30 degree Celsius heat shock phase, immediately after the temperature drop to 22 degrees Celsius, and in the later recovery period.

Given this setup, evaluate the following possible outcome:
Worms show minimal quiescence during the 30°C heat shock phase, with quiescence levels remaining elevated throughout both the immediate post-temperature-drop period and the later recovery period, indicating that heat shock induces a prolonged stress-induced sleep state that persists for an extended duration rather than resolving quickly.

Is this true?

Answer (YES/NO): NO